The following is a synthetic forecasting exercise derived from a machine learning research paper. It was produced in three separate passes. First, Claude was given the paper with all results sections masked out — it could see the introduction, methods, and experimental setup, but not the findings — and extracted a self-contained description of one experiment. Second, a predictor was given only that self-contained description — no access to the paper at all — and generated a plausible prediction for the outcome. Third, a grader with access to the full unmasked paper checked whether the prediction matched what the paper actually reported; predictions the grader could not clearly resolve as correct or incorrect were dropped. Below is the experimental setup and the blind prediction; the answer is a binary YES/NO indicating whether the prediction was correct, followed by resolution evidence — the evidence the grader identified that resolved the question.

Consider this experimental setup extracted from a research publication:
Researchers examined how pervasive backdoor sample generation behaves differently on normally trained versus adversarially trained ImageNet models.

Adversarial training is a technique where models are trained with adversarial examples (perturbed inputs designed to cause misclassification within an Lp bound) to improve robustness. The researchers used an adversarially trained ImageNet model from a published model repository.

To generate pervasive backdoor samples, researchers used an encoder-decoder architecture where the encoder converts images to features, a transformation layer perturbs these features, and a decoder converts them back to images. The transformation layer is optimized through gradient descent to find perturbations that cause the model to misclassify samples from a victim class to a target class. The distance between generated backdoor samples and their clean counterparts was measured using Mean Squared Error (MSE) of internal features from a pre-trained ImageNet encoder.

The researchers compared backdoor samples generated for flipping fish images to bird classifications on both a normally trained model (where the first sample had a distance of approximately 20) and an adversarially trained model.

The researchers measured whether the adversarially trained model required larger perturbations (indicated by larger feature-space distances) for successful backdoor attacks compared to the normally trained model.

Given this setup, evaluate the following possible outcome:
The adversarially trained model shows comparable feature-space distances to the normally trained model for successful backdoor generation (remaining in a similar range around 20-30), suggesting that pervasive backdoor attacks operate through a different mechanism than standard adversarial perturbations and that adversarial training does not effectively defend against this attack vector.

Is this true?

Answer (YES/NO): NO